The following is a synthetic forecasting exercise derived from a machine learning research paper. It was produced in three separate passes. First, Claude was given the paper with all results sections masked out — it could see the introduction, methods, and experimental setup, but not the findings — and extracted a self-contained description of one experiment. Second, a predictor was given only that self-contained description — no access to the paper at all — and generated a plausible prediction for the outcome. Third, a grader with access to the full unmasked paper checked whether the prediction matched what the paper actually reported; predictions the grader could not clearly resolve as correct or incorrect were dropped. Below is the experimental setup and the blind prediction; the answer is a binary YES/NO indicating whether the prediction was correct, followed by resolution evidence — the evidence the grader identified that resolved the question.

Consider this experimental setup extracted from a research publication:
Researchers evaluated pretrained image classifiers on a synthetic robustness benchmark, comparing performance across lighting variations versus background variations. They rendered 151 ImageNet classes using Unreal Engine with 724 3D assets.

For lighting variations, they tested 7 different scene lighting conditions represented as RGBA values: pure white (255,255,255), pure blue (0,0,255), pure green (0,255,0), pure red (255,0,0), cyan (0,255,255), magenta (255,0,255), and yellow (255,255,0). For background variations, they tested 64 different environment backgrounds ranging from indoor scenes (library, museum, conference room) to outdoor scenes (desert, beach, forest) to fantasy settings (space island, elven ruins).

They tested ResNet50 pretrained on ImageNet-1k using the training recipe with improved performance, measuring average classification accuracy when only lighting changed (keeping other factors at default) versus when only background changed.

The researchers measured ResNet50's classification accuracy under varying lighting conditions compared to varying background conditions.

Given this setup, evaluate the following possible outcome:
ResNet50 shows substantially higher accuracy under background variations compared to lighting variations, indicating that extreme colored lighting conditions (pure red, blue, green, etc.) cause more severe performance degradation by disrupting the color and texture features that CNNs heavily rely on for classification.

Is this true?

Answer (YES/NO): YES